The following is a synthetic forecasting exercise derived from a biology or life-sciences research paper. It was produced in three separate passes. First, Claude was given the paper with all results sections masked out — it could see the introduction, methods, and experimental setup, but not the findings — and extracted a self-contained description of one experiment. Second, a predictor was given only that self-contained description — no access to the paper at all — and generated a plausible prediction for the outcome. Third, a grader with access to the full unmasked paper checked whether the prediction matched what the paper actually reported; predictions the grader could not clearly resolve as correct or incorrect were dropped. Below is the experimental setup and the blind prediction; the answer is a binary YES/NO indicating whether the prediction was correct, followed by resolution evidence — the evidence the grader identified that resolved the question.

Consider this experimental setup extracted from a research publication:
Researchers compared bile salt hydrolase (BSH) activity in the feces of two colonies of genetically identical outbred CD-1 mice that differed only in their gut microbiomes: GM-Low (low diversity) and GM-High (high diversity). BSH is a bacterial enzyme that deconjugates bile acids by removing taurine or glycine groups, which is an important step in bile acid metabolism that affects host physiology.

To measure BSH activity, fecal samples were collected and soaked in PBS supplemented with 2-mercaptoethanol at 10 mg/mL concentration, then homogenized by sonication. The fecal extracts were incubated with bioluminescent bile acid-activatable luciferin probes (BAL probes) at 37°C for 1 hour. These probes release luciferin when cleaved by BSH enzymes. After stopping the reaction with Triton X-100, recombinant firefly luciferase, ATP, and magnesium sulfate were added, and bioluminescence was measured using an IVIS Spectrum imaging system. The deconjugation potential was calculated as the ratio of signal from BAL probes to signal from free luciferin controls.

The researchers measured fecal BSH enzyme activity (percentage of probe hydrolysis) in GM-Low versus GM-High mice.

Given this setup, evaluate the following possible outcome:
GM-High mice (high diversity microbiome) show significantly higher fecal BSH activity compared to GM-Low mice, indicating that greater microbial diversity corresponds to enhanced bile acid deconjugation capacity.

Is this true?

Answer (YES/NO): NO